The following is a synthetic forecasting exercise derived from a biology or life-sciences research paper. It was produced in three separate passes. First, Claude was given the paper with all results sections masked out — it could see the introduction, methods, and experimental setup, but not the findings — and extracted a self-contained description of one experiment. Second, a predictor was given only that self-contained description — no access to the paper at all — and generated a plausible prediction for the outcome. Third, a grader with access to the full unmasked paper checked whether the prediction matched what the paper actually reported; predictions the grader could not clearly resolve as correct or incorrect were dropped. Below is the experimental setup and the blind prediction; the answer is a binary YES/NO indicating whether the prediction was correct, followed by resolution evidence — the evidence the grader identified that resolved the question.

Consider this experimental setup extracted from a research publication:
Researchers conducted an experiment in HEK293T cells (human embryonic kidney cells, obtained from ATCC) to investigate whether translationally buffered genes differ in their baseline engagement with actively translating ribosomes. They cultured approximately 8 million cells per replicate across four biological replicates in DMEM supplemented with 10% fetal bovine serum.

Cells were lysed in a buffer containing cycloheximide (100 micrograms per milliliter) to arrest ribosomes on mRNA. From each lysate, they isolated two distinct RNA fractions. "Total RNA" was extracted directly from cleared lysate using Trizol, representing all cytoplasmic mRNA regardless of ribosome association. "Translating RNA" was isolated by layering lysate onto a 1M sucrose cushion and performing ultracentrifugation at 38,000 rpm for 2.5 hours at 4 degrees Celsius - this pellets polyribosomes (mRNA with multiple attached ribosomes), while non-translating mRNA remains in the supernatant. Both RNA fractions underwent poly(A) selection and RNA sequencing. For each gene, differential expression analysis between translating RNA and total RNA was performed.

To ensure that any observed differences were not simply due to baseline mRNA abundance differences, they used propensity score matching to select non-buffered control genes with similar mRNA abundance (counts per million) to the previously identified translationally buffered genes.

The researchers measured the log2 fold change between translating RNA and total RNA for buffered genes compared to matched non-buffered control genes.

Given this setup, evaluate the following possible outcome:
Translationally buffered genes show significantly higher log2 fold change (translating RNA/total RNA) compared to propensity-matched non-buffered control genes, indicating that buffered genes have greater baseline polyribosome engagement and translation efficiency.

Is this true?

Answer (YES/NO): YES